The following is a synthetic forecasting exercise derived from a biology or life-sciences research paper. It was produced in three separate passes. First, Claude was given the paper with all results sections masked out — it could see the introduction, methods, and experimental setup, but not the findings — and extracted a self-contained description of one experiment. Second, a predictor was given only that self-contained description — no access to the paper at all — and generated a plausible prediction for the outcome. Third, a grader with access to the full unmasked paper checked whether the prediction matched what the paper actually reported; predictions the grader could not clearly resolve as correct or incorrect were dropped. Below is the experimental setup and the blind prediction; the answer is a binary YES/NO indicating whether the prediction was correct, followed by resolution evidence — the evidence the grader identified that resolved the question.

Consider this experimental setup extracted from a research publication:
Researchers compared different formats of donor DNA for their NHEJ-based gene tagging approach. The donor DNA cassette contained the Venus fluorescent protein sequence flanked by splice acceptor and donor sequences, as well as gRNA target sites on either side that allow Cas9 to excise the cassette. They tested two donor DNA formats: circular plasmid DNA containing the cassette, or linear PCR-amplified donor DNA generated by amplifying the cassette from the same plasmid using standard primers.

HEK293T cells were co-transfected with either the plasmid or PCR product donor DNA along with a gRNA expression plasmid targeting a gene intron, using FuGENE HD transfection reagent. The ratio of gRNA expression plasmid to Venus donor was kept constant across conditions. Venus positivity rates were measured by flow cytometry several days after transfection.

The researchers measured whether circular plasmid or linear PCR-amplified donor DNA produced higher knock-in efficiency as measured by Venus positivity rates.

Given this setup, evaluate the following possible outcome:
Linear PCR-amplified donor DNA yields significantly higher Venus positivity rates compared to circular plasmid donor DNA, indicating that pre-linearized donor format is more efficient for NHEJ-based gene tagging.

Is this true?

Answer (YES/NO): NO